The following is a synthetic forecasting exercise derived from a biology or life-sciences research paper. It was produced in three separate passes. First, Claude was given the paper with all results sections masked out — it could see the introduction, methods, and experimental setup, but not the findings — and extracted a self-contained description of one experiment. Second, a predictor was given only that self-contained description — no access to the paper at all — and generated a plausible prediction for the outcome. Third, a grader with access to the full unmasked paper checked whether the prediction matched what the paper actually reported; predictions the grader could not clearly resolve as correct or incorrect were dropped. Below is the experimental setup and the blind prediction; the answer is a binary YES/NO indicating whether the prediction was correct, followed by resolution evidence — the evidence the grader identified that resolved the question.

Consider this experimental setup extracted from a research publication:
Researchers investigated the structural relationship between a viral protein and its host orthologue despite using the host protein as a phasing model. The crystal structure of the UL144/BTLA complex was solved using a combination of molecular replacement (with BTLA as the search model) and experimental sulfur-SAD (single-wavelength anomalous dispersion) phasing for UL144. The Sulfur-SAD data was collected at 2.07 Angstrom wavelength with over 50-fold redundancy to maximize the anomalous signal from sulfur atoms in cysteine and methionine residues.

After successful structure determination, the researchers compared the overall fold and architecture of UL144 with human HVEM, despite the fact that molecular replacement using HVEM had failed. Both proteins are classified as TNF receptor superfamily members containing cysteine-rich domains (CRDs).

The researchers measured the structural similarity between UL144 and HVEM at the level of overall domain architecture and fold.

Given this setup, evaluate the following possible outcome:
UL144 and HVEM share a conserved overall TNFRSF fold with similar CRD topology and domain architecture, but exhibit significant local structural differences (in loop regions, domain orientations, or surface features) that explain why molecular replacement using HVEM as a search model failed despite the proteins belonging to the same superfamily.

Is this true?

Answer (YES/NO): YES